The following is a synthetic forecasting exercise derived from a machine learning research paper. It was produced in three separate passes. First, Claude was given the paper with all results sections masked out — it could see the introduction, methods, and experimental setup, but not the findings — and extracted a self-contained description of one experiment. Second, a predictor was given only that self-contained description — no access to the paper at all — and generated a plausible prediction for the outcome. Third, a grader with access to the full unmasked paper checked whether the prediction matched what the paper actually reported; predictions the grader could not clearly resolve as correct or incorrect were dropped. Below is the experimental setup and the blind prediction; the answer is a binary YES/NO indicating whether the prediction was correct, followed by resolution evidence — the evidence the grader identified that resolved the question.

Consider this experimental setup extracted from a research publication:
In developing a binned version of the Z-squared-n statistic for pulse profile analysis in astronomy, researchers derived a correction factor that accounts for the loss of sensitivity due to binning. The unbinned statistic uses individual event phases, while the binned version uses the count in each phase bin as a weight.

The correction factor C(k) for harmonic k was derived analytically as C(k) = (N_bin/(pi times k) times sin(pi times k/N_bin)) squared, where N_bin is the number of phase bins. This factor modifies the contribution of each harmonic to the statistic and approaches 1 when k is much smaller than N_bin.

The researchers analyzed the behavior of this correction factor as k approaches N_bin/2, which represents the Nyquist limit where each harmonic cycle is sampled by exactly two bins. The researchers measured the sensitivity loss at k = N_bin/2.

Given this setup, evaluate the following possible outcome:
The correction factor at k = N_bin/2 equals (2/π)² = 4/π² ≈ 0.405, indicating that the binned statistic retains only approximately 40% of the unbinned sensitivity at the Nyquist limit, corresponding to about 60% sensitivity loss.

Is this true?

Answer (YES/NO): NO